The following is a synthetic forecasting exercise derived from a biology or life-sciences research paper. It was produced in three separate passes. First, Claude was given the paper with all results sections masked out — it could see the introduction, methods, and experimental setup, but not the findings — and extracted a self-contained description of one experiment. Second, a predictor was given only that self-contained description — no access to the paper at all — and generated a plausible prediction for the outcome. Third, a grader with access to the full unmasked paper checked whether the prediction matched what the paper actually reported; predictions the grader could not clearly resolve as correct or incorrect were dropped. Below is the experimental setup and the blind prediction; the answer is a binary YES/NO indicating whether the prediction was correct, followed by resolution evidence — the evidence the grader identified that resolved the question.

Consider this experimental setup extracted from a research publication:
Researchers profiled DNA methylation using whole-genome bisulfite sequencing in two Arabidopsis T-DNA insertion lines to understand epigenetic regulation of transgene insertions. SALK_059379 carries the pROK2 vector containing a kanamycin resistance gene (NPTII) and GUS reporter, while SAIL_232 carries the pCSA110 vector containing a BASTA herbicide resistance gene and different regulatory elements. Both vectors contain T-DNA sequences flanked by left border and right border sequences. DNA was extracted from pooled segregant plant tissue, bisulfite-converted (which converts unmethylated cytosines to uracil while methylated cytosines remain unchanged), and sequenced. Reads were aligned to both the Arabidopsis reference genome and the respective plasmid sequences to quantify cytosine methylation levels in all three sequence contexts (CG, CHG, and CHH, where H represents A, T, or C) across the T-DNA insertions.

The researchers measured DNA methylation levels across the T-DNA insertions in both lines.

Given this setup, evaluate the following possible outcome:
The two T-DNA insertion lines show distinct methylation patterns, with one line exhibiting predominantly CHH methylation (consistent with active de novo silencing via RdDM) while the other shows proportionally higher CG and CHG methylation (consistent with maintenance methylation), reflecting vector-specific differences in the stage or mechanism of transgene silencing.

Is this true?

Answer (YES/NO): NO